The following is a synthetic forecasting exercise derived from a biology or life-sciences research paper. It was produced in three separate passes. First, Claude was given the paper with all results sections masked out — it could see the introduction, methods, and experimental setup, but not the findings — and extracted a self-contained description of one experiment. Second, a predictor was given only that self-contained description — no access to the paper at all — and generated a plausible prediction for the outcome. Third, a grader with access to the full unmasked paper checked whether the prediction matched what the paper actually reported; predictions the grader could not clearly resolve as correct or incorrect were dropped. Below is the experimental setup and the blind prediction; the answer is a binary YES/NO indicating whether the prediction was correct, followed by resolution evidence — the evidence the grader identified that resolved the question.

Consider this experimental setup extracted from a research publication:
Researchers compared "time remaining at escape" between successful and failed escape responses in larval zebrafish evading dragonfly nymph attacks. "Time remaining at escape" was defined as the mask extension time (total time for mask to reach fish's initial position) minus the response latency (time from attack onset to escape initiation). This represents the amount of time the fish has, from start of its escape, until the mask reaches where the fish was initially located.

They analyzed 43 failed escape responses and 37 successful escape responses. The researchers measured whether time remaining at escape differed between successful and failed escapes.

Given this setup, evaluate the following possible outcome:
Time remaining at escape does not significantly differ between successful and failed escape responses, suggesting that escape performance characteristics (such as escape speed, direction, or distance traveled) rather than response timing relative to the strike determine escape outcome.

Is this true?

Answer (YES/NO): NO